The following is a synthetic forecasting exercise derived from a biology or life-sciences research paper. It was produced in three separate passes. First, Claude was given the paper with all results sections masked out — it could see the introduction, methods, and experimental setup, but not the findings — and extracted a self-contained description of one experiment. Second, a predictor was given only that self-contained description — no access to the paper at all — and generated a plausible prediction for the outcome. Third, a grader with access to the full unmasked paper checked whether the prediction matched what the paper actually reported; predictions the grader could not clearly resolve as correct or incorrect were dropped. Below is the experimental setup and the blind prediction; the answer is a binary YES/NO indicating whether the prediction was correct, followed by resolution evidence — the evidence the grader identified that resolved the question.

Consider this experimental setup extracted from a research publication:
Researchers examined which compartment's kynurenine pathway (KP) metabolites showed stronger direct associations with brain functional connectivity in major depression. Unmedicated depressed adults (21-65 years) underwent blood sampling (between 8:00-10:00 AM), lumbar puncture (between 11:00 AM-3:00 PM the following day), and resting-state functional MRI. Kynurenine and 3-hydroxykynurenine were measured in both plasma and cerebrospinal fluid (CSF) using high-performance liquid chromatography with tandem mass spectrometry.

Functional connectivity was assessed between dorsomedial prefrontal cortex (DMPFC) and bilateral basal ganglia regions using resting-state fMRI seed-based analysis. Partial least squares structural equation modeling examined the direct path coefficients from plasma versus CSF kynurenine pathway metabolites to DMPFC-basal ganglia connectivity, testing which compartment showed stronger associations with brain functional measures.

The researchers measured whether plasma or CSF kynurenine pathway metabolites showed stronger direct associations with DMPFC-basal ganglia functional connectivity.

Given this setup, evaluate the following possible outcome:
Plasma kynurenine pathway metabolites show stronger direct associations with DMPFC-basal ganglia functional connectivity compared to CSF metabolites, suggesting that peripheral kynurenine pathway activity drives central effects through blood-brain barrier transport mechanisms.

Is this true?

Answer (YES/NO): NO